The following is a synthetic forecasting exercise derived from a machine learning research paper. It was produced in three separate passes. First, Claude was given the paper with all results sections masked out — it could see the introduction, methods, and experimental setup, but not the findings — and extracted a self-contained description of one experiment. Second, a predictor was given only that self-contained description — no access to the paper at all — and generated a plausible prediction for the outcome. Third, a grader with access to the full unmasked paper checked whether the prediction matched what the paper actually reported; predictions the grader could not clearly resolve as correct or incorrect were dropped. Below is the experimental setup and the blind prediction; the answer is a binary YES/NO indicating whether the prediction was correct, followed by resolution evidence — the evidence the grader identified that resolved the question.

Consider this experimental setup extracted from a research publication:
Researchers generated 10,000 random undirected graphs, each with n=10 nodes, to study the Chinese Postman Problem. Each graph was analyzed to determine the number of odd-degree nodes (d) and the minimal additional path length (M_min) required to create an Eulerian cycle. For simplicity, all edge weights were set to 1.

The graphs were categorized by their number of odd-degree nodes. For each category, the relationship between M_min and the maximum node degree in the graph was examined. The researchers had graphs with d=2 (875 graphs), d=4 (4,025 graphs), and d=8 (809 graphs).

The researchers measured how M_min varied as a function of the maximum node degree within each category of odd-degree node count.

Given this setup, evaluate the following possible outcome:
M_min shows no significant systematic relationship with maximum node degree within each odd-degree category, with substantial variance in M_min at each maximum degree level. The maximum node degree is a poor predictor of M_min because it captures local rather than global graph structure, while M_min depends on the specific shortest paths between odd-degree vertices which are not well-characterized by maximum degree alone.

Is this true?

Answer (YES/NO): NO